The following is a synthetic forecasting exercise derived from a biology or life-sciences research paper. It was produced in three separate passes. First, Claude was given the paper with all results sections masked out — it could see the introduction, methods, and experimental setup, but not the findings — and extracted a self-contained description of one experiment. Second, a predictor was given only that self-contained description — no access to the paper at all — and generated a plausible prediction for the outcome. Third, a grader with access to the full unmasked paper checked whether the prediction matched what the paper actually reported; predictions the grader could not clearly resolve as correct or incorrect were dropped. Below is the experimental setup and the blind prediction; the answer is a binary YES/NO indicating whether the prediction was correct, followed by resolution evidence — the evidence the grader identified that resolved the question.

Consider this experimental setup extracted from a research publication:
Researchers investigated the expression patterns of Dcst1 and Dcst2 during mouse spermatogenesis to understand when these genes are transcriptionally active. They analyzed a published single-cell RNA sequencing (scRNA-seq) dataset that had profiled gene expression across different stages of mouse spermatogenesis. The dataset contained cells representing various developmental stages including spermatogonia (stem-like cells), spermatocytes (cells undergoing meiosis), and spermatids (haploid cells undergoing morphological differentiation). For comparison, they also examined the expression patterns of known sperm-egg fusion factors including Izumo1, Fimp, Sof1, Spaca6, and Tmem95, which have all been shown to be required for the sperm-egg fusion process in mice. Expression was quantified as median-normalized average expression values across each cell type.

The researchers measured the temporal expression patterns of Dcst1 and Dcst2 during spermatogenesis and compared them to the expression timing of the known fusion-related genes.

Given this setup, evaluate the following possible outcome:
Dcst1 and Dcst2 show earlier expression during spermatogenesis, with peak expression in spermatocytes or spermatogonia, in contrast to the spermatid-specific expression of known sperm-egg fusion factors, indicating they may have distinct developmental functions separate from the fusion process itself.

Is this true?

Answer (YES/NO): NO